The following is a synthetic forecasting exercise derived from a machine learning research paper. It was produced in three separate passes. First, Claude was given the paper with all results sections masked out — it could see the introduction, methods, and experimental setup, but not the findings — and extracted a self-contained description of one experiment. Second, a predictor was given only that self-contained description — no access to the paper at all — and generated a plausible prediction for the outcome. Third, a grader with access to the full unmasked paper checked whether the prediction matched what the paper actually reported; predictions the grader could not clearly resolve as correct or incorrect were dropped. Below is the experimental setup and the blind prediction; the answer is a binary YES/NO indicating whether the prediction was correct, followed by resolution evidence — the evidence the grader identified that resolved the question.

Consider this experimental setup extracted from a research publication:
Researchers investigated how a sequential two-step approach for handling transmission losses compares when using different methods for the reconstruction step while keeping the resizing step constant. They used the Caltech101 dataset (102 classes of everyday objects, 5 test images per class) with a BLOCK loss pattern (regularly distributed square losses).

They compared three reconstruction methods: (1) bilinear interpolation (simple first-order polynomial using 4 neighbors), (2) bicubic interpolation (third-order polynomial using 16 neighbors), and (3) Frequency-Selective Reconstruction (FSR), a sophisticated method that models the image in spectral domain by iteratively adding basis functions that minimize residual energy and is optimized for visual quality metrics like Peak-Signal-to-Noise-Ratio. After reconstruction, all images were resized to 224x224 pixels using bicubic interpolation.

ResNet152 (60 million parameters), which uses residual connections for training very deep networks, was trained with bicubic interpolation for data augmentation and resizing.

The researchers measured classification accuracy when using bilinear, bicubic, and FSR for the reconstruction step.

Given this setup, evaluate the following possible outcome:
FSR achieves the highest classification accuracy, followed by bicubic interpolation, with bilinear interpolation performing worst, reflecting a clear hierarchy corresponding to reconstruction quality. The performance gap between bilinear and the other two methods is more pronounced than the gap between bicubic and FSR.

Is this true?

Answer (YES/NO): NO